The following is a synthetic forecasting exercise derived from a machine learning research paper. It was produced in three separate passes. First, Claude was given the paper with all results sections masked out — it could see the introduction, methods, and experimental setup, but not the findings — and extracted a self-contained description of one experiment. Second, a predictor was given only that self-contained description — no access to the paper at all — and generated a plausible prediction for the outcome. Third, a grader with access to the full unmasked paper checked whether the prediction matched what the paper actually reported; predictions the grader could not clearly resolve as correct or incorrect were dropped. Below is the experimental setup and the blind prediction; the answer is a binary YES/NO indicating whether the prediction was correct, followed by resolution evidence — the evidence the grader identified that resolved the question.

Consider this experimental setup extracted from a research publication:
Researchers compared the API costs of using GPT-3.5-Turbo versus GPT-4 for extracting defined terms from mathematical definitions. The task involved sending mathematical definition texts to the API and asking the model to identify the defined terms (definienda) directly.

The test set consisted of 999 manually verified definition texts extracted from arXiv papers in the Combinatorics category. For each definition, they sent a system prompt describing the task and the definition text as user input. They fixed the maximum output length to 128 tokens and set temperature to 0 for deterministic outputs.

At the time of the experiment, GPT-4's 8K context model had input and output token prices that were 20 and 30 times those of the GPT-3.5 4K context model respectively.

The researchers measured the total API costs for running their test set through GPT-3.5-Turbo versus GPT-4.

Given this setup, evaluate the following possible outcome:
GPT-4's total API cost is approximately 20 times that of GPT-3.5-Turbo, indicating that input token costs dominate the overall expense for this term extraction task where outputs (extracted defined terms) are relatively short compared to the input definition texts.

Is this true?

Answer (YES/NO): YES